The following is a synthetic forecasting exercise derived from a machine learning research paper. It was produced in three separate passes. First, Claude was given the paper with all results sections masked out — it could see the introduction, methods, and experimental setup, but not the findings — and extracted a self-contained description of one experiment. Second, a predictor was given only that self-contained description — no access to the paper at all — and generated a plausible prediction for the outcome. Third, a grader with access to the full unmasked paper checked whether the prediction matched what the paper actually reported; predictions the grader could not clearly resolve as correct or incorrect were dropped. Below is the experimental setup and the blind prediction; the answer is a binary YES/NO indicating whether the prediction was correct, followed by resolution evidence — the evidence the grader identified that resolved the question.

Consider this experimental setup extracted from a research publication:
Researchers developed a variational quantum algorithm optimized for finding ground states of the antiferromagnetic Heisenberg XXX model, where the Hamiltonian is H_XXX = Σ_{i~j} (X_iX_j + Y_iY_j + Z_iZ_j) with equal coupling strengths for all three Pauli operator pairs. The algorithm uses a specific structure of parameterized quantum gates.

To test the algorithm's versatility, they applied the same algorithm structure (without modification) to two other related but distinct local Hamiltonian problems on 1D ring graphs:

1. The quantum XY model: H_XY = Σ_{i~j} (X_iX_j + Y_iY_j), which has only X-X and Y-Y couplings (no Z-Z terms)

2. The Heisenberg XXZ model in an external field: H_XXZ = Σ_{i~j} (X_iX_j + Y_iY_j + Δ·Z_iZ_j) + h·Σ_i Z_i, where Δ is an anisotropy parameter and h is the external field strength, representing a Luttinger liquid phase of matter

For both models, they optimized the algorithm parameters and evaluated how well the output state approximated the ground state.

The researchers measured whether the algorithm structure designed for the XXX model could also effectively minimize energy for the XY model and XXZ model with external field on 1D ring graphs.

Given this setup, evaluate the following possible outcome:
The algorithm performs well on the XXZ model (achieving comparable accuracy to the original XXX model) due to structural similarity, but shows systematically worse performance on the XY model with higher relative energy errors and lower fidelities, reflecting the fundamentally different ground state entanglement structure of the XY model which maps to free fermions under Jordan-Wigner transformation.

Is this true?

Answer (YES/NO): NO